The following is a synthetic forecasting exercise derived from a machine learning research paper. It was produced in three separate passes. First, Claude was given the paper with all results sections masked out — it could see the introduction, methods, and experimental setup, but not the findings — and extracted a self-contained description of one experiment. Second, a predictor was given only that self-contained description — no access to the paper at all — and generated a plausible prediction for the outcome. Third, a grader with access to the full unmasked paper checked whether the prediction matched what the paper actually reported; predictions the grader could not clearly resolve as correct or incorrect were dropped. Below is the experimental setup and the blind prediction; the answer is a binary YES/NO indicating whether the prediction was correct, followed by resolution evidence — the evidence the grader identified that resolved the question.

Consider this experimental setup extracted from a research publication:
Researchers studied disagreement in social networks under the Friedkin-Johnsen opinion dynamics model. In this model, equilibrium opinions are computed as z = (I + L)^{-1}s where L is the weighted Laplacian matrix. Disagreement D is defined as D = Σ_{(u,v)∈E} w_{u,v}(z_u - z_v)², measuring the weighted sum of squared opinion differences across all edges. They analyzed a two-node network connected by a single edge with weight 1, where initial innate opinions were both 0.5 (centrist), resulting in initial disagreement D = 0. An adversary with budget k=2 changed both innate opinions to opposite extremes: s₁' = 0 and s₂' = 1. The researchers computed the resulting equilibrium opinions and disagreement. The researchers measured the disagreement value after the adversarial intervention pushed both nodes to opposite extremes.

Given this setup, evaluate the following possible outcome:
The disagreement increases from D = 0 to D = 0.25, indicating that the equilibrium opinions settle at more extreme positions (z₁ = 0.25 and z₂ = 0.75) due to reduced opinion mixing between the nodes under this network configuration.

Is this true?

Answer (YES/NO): NO